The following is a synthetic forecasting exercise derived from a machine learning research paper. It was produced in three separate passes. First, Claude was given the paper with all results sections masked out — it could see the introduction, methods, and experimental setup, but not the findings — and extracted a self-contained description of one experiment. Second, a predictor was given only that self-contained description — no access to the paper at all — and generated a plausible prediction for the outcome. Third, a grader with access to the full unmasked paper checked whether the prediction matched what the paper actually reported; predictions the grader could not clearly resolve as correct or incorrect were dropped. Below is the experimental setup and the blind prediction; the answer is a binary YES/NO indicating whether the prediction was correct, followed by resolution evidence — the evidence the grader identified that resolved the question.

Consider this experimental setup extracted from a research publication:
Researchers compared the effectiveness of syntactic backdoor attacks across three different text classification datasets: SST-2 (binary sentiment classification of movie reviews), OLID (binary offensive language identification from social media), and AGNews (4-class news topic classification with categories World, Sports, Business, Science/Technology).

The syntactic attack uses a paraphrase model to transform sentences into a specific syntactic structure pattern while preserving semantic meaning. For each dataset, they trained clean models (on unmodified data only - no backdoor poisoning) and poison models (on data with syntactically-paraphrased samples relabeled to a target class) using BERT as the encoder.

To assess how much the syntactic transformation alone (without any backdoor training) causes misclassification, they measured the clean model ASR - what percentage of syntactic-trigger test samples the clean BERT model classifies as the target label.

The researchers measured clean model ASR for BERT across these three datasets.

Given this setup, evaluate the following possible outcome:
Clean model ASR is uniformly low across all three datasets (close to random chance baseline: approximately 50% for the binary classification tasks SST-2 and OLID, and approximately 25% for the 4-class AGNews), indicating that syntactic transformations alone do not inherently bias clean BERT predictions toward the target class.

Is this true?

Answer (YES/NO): NO